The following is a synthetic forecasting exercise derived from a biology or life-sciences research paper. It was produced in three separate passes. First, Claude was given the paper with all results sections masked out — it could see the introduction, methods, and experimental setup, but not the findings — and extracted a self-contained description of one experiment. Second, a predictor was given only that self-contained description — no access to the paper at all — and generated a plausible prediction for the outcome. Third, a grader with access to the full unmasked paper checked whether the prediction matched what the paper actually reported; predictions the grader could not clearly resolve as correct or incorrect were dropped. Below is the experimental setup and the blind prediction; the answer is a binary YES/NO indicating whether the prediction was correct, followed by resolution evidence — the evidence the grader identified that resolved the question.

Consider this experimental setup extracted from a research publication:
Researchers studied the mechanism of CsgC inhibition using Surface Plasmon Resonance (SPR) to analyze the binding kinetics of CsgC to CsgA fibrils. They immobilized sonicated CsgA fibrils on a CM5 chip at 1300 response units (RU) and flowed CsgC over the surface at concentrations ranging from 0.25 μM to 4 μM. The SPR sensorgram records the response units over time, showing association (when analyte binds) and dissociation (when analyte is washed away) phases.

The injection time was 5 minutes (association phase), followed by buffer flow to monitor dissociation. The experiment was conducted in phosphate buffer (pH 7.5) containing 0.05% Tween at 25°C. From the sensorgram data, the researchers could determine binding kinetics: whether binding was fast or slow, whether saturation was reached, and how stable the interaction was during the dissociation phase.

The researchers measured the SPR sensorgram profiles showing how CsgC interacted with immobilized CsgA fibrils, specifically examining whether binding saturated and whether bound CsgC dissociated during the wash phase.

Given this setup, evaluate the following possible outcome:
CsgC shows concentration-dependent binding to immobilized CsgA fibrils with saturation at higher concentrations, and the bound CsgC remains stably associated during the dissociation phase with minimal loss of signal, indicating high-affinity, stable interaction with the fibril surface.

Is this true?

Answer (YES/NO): NO